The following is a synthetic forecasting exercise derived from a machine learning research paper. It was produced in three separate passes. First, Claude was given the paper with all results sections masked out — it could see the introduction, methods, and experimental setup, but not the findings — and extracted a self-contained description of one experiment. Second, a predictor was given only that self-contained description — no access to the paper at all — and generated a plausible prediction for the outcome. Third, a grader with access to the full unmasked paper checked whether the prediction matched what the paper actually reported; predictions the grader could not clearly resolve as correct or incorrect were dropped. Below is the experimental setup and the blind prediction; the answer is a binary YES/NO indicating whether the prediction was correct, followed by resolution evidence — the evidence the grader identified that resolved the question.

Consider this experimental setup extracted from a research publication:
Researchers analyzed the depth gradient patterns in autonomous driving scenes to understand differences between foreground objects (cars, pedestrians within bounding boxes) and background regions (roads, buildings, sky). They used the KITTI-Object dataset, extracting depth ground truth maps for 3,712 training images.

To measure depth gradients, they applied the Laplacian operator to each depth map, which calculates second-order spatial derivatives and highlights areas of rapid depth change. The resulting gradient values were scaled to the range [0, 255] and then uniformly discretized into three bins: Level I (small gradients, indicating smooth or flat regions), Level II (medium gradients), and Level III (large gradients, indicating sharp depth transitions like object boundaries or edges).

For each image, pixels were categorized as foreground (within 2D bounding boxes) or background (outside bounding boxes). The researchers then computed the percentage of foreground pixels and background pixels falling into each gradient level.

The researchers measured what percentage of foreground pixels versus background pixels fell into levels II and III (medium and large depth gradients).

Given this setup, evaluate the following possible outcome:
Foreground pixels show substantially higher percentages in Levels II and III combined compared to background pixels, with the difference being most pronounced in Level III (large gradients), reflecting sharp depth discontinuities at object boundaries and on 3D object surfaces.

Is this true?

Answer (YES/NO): YES